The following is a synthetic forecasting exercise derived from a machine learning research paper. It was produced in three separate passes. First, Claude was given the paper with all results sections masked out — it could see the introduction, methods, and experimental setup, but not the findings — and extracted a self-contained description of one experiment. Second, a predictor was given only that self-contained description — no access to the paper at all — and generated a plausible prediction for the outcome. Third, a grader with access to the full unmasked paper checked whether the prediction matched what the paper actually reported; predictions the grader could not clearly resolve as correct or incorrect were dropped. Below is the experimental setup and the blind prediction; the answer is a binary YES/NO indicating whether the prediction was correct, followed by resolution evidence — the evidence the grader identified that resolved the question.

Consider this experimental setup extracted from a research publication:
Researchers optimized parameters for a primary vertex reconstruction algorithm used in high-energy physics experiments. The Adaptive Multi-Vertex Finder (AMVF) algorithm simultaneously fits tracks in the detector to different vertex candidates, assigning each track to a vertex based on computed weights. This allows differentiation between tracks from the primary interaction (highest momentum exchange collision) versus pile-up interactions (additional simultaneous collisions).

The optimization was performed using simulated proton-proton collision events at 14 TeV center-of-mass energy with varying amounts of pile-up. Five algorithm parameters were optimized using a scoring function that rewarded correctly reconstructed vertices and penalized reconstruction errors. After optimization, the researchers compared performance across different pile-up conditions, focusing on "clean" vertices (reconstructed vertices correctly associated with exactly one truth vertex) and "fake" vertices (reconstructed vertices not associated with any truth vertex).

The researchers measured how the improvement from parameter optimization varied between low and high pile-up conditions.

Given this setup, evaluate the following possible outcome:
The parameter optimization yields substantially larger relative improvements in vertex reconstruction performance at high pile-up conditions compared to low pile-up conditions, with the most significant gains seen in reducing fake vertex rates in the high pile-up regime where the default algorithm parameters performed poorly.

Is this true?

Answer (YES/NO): NO